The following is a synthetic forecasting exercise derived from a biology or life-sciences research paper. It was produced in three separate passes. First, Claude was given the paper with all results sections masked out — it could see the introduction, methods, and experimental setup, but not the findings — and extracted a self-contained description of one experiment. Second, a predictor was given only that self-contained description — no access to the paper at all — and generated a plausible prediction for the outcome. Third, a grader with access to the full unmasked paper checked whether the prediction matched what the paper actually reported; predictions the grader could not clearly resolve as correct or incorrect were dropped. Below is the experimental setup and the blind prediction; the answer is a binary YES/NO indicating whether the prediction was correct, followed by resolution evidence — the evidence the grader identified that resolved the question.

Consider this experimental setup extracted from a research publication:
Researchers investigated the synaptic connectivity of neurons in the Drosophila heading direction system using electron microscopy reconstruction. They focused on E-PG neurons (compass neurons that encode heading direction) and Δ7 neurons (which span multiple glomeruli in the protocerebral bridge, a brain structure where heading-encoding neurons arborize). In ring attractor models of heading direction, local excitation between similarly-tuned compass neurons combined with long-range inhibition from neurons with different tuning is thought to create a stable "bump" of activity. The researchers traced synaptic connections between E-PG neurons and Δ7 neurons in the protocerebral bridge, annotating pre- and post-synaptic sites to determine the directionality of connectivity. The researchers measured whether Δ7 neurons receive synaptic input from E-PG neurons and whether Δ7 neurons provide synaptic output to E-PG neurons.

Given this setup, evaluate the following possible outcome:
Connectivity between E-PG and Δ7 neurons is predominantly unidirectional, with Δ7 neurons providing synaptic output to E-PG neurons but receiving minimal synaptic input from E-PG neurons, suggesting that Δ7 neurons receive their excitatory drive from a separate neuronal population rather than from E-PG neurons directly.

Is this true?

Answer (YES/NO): NO